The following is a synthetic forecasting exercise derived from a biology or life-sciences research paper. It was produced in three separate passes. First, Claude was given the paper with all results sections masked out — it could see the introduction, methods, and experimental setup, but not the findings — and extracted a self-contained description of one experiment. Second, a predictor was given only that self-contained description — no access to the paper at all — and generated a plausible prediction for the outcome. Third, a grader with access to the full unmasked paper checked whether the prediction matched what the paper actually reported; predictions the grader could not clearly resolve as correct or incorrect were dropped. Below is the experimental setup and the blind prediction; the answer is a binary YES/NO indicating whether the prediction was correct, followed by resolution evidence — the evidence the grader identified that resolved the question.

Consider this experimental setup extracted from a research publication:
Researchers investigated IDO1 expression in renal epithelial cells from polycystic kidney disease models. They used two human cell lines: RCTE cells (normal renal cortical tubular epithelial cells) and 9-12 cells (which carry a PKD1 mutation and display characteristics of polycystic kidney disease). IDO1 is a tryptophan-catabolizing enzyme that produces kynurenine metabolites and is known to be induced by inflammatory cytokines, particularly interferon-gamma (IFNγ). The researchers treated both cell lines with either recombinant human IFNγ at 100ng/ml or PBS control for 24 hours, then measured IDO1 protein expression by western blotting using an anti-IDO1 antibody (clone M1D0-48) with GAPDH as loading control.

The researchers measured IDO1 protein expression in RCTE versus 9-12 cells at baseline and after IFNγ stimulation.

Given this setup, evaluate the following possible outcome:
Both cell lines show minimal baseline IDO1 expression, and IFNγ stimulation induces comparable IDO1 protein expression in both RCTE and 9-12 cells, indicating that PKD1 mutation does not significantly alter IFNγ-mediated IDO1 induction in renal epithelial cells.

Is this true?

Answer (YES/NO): NO